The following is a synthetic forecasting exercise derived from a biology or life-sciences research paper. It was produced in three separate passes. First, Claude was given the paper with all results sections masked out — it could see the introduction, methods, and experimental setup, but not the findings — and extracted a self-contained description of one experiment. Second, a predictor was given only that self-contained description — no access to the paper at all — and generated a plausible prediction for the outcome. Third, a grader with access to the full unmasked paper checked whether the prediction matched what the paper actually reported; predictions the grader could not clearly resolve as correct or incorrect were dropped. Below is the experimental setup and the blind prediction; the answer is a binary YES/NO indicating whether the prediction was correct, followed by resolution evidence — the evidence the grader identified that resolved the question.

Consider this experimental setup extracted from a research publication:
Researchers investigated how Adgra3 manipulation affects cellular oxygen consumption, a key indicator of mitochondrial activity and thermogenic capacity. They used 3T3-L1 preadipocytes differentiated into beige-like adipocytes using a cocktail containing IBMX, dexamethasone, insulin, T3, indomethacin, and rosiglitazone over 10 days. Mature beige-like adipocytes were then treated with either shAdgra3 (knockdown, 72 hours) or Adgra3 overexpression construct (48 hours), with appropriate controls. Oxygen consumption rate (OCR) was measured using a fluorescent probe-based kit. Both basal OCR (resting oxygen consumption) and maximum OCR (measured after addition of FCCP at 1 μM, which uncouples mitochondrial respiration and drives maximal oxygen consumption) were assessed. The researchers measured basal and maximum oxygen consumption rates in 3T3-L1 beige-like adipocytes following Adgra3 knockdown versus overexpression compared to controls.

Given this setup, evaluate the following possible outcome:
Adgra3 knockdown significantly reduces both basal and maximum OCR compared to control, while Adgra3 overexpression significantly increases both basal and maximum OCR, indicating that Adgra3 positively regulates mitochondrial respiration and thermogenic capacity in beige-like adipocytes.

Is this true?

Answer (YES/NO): YES